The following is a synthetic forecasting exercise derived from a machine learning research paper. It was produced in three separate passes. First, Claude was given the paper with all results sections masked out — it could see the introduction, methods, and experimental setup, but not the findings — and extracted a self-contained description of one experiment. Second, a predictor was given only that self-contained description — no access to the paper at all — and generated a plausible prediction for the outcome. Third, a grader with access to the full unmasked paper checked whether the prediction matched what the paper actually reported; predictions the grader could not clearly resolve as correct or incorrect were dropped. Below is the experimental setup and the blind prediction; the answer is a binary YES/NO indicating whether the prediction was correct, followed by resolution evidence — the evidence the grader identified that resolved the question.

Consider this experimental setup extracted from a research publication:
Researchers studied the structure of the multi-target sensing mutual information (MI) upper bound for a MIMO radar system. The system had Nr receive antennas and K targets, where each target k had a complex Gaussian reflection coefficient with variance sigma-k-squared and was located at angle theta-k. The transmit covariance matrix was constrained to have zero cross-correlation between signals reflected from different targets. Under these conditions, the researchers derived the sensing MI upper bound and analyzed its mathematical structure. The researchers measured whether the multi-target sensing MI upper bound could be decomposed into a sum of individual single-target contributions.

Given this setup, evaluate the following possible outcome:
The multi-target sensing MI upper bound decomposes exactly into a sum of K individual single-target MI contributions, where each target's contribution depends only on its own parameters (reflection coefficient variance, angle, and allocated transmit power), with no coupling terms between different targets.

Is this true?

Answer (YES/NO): YES